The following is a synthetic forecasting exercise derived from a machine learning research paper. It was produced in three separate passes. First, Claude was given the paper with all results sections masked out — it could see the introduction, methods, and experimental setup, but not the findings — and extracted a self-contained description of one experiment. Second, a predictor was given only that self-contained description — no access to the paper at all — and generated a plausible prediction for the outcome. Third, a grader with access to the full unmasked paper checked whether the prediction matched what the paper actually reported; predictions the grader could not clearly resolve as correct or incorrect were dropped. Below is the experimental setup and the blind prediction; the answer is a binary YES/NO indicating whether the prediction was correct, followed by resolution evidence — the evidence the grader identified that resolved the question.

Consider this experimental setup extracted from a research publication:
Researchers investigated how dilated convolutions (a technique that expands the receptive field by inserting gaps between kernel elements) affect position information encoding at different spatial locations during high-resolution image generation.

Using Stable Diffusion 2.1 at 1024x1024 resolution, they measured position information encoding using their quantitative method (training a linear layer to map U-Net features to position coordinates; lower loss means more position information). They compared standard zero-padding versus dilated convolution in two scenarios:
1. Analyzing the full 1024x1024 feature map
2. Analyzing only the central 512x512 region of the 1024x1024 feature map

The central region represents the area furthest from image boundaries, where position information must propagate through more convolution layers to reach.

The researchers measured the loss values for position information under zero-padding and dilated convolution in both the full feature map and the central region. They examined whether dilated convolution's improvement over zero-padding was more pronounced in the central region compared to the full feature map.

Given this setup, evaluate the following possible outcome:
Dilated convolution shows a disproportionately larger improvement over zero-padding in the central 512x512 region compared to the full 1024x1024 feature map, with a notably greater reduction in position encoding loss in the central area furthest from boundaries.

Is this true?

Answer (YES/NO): YES